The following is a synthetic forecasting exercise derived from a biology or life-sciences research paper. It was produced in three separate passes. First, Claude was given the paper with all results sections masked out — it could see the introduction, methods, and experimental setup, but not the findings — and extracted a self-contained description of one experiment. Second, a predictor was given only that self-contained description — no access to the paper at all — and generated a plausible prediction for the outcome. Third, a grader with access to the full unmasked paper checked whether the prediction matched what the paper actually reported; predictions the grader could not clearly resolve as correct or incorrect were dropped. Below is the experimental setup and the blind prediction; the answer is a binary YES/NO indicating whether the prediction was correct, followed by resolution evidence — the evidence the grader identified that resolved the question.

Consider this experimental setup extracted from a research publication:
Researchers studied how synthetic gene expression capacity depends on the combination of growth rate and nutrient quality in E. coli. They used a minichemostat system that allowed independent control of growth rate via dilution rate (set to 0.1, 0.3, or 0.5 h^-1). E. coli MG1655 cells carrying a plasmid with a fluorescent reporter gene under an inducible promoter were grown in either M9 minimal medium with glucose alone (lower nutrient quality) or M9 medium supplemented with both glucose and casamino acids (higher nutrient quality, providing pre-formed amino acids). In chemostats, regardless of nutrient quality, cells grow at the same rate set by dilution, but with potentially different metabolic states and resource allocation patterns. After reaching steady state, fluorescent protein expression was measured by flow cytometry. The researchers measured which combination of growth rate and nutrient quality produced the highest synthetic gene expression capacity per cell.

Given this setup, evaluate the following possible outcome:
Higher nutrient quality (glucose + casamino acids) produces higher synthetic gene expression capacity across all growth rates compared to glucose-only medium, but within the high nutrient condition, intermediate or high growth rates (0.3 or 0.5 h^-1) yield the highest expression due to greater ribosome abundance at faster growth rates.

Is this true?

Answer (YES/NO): NO